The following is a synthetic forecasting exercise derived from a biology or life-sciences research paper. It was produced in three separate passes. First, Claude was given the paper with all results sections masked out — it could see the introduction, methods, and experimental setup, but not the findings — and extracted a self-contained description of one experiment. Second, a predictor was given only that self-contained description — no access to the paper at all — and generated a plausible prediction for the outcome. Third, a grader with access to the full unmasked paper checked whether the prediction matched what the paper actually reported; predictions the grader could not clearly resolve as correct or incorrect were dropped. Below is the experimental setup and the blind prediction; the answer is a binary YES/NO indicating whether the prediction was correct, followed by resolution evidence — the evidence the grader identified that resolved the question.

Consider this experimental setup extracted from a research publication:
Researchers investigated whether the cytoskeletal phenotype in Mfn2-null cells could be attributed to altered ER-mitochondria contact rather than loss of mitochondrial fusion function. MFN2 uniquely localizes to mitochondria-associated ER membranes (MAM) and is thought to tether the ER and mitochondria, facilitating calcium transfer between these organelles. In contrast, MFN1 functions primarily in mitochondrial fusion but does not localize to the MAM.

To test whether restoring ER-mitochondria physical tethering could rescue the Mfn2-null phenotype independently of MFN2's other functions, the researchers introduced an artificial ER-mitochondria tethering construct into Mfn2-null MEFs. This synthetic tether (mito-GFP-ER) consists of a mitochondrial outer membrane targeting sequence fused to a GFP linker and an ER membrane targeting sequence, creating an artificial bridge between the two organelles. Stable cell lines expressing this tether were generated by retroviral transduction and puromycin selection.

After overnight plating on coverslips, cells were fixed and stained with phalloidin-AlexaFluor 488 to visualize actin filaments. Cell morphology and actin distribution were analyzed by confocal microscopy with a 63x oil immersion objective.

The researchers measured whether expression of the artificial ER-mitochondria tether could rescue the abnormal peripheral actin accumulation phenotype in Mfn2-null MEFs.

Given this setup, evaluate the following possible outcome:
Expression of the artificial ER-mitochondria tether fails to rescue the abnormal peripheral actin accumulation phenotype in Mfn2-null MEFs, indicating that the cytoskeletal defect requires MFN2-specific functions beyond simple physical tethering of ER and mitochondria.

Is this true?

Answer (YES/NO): NO